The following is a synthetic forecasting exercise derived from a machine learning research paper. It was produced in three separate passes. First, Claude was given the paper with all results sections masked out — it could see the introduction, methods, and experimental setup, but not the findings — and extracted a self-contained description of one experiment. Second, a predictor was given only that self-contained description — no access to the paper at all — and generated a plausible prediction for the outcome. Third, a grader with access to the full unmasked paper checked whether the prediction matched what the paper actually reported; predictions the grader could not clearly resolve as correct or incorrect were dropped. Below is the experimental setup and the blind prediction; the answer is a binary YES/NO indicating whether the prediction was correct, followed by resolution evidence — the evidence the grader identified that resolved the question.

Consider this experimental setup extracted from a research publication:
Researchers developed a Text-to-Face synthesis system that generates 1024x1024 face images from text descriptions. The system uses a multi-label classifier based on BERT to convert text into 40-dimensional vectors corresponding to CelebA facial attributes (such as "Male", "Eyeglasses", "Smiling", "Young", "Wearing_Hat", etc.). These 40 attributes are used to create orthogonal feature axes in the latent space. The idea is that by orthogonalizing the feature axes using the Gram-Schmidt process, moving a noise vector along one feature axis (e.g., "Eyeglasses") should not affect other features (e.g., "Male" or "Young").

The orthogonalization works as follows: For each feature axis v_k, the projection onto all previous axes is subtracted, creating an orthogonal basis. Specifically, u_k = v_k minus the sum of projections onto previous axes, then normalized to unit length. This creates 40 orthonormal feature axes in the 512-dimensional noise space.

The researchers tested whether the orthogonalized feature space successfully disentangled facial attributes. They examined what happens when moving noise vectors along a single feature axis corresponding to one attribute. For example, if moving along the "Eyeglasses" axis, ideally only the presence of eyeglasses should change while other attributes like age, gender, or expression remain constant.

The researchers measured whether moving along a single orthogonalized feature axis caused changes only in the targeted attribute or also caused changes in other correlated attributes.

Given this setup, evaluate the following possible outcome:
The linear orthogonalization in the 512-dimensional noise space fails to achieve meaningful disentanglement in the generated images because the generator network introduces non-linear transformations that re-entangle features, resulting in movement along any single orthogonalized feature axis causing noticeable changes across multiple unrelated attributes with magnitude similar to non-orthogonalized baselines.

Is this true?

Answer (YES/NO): NO